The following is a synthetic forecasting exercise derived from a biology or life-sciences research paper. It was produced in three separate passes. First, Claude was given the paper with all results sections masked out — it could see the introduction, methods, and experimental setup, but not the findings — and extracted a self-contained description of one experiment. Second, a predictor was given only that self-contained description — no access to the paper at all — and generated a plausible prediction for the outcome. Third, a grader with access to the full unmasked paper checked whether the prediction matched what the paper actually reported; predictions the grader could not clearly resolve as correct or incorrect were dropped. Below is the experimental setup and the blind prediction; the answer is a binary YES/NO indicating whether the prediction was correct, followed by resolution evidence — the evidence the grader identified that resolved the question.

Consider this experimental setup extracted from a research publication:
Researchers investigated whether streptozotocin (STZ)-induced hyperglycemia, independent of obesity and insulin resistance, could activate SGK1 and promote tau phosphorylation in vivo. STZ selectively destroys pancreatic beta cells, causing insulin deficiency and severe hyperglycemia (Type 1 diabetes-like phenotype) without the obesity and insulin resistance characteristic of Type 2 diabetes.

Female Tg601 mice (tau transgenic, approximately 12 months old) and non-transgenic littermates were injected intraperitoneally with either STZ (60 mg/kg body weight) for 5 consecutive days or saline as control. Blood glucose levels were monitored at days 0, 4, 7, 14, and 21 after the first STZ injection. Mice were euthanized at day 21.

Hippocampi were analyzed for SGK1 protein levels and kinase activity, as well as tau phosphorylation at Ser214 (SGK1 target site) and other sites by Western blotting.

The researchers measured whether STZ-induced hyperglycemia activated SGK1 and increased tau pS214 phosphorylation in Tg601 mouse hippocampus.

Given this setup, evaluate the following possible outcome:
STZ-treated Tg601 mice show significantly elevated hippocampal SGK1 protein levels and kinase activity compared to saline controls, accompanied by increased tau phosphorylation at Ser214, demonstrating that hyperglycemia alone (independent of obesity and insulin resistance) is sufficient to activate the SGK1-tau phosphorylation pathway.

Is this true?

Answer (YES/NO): NO